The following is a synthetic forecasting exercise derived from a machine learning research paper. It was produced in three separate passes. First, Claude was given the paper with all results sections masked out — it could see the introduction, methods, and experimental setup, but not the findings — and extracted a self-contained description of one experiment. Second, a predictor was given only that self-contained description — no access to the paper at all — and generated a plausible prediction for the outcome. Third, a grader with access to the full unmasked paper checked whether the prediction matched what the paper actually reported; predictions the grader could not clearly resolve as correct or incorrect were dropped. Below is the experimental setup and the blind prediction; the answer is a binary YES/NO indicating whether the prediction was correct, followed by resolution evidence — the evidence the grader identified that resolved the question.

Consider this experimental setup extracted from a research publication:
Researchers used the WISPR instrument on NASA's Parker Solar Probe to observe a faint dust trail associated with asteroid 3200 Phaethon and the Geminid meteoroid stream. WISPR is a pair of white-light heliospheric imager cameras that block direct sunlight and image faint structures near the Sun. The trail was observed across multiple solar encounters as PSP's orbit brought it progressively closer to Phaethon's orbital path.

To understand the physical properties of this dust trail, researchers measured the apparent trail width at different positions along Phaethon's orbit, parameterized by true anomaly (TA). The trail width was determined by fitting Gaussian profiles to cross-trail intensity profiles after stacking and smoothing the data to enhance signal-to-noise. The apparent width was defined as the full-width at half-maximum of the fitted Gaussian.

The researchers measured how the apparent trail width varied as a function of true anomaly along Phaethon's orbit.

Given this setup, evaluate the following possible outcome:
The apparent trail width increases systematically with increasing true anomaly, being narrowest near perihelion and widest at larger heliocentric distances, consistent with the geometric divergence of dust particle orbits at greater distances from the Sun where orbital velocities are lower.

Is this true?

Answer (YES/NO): YES